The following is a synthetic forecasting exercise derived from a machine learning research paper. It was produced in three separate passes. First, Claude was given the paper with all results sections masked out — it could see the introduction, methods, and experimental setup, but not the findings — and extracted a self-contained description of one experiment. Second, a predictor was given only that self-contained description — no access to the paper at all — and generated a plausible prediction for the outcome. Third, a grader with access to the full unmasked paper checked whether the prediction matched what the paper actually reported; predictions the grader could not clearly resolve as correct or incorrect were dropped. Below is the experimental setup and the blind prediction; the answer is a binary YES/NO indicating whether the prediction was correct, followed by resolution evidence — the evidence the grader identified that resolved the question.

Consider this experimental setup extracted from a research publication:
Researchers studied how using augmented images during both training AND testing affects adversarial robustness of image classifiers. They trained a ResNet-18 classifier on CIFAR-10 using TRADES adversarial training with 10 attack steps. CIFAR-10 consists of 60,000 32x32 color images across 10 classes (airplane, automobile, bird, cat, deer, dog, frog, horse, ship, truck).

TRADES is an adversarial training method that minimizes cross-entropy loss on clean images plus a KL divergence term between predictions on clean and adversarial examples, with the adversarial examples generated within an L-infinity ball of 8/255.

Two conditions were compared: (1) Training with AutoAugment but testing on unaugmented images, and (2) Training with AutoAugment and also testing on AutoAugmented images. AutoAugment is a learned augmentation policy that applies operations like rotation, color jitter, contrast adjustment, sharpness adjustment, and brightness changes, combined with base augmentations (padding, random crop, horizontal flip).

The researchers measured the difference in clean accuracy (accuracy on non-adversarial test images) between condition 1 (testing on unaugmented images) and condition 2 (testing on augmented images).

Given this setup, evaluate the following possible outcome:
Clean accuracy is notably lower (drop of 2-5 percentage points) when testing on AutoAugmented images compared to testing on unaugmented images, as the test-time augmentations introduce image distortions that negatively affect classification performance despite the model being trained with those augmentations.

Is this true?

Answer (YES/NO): NO